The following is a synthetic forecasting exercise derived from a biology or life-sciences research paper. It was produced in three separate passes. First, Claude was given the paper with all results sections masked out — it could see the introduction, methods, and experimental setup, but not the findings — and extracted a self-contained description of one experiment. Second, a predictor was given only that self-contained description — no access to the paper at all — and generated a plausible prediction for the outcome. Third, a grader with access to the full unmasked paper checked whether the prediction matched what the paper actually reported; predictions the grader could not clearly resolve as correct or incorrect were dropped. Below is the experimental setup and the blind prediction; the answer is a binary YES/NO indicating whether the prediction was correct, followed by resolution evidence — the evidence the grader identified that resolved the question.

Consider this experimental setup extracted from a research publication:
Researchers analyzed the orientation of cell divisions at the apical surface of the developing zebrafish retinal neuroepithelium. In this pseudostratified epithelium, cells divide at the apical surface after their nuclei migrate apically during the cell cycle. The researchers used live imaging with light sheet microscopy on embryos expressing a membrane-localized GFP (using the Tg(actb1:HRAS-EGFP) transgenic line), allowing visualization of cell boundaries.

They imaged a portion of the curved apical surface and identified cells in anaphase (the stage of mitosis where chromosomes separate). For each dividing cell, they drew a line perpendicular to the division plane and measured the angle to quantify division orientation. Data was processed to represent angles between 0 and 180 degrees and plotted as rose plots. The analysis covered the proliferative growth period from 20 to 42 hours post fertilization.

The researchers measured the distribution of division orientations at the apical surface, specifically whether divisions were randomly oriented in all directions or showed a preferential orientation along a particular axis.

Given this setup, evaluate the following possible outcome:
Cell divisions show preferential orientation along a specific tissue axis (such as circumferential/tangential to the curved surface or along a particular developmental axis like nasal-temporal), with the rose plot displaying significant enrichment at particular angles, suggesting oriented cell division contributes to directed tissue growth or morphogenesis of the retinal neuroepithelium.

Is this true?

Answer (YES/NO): NO